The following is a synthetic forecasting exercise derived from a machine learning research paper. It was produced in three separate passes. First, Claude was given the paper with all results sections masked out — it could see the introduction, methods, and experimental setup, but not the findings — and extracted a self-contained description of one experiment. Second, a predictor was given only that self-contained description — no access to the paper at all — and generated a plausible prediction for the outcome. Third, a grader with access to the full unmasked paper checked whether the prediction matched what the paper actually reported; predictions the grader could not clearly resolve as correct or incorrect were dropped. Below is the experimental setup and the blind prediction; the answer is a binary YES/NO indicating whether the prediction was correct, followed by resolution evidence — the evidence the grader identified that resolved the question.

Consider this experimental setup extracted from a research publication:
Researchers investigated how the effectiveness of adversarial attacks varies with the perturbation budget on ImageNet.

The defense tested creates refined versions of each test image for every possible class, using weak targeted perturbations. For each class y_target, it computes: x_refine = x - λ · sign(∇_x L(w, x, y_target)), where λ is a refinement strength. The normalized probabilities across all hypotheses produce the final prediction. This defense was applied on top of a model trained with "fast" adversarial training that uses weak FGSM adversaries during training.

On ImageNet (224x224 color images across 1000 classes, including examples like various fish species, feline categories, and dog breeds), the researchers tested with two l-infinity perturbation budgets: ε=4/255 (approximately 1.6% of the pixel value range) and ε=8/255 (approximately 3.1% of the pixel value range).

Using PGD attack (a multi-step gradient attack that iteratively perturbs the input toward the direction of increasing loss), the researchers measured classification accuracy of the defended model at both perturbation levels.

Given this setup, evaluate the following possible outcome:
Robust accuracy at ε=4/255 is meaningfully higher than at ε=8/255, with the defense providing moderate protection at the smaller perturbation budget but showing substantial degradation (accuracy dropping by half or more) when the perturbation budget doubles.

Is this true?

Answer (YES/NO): YES